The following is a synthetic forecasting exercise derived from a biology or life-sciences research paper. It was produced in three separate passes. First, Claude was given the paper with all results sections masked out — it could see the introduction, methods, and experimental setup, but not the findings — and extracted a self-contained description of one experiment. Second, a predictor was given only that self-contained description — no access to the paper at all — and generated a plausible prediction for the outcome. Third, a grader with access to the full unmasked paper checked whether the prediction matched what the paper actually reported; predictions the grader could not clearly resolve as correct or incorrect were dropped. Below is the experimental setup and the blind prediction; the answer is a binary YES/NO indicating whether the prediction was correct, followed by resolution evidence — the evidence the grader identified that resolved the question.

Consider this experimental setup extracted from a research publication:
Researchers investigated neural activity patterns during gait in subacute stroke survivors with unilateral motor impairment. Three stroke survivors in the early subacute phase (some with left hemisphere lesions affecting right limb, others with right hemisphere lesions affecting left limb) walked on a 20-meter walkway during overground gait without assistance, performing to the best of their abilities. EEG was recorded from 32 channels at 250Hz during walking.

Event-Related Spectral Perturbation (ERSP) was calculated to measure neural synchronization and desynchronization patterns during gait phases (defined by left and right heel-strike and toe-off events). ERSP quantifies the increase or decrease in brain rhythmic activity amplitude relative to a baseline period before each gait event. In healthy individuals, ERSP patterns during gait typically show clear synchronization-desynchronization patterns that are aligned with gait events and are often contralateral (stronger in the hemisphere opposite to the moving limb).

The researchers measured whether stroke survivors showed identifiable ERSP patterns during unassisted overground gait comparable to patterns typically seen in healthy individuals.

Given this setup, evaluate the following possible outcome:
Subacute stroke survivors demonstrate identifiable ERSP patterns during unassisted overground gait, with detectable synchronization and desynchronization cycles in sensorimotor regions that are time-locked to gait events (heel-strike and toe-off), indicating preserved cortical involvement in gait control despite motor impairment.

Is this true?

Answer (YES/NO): NO